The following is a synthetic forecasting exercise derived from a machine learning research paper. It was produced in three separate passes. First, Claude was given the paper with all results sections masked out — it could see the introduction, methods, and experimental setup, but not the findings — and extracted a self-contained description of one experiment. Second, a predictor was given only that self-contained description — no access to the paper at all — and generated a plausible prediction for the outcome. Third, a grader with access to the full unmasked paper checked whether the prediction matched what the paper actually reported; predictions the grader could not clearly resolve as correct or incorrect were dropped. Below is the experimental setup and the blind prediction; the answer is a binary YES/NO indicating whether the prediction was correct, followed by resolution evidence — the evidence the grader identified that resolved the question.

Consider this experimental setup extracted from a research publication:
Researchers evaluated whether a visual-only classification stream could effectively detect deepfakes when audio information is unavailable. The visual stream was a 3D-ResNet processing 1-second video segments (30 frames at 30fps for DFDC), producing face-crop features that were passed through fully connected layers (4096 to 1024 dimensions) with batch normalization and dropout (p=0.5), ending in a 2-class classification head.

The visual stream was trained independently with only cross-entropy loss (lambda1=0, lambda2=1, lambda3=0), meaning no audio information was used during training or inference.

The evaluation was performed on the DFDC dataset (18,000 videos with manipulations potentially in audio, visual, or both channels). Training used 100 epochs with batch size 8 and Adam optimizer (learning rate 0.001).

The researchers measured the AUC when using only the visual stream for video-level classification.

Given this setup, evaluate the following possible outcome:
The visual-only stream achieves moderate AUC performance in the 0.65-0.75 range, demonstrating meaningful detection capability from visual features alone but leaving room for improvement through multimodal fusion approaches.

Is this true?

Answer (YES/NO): NO